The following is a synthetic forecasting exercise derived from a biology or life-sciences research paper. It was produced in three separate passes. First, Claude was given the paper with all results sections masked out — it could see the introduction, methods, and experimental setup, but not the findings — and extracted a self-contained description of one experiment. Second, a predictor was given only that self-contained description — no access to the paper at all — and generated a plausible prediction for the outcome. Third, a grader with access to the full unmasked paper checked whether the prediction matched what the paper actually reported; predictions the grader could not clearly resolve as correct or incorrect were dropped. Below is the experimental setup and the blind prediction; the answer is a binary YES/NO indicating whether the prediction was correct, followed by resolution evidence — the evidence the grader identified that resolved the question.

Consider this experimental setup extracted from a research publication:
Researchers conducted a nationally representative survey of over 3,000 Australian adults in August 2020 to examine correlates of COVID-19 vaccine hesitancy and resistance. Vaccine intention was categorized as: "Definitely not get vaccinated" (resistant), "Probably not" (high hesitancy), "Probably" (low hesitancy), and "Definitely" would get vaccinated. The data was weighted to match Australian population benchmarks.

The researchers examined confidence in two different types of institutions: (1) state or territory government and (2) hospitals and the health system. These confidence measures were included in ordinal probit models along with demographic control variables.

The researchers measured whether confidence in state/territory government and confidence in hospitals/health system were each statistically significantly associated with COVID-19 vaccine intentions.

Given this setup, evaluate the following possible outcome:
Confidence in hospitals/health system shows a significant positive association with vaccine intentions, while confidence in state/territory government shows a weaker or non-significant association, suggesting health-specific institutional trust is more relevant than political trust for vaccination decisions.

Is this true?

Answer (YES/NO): NO